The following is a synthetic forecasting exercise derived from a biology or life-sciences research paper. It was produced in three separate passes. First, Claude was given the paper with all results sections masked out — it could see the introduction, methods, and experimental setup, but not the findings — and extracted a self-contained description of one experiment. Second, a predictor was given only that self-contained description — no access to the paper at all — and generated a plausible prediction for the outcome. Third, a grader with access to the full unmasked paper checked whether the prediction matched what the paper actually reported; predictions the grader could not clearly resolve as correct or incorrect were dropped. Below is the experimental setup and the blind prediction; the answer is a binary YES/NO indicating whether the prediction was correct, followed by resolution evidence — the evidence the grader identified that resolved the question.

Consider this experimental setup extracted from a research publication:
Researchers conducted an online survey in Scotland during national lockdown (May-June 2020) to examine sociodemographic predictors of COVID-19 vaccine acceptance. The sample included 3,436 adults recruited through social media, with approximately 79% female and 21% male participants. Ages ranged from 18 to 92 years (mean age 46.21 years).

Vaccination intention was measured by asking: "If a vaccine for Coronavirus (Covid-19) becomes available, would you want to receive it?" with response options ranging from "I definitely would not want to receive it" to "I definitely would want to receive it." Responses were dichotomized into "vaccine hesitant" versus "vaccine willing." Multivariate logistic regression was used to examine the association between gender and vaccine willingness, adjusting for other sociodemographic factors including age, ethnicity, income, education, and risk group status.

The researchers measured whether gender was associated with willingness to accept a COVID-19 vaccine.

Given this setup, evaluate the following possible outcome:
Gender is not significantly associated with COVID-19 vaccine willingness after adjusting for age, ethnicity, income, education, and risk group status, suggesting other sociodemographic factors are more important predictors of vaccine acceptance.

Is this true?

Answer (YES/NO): NO